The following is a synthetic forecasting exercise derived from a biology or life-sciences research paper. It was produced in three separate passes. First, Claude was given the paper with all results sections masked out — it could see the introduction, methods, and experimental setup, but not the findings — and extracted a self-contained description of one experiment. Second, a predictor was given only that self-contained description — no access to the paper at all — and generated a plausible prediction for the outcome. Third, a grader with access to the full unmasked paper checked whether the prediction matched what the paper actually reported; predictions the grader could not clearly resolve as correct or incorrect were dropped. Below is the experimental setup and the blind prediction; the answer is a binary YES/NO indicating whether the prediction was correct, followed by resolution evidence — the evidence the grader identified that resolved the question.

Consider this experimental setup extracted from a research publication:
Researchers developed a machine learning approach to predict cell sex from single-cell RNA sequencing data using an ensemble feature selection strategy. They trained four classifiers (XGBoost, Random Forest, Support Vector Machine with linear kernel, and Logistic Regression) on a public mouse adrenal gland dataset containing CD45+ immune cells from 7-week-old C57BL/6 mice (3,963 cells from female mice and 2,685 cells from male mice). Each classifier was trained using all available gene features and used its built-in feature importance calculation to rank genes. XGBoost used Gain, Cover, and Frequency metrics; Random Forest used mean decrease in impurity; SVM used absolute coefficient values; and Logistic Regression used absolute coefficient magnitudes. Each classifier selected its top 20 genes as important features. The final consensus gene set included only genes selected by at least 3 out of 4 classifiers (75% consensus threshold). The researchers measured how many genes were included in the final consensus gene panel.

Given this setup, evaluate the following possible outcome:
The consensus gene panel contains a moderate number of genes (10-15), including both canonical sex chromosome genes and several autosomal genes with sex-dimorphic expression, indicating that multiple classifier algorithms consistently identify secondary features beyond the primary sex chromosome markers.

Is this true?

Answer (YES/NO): YES